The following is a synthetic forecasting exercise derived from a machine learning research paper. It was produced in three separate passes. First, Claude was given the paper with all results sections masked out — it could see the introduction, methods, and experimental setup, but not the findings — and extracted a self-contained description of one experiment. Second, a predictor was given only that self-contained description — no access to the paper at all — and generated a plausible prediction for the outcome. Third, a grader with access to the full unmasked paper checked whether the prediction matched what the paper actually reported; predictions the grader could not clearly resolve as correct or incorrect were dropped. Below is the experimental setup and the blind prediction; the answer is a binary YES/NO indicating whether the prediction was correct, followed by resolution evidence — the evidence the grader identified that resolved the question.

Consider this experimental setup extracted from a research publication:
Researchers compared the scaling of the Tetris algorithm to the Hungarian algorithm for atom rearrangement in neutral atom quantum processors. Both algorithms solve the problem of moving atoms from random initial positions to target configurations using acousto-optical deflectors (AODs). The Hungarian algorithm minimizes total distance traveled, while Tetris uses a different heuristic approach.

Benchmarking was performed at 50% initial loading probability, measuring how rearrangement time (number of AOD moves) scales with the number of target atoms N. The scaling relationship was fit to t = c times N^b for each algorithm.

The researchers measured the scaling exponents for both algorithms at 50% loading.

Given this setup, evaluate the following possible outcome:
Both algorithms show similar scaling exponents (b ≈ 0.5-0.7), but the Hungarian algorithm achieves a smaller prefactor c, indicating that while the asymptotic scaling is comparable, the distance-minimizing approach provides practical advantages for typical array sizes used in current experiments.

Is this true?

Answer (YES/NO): NO